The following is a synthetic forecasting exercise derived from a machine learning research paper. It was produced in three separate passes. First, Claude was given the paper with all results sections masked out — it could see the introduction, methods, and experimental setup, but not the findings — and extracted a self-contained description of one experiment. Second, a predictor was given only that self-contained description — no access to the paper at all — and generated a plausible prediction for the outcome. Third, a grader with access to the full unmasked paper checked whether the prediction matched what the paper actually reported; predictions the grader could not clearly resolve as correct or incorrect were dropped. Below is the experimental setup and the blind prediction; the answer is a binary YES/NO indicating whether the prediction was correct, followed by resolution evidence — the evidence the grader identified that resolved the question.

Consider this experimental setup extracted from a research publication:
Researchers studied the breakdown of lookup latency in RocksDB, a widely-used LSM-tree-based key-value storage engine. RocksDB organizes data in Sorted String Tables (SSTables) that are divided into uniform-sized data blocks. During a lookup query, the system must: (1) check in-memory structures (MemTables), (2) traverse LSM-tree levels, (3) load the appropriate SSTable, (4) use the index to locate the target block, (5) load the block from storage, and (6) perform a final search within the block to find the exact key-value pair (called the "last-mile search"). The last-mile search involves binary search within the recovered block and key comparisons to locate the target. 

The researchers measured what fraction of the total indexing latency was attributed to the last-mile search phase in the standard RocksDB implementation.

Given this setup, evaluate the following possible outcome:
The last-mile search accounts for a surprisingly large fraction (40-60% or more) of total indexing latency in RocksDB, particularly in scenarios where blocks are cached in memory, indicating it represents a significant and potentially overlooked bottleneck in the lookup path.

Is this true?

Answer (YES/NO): YES